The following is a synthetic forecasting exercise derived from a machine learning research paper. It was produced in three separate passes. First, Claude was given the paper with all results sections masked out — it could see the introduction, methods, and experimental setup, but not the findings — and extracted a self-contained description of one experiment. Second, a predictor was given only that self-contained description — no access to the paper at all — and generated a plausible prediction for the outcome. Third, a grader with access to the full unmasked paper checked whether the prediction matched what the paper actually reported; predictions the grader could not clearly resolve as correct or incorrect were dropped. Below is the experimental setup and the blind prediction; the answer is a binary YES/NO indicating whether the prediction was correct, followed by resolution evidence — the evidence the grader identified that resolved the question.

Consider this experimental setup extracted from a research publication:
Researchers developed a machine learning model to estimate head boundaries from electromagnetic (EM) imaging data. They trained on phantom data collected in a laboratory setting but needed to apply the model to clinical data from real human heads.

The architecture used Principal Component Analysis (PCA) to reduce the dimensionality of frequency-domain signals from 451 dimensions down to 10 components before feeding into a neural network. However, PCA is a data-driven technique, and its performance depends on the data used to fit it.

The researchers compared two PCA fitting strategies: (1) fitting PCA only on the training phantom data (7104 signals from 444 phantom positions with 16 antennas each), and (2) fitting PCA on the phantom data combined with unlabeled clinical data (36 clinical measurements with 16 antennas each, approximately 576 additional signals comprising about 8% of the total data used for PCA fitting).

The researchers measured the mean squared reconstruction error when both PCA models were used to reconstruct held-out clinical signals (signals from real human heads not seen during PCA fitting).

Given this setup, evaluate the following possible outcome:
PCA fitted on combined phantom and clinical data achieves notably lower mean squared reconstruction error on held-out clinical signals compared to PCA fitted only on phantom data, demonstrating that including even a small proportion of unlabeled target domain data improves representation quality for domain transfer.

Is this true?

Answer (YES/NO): YES